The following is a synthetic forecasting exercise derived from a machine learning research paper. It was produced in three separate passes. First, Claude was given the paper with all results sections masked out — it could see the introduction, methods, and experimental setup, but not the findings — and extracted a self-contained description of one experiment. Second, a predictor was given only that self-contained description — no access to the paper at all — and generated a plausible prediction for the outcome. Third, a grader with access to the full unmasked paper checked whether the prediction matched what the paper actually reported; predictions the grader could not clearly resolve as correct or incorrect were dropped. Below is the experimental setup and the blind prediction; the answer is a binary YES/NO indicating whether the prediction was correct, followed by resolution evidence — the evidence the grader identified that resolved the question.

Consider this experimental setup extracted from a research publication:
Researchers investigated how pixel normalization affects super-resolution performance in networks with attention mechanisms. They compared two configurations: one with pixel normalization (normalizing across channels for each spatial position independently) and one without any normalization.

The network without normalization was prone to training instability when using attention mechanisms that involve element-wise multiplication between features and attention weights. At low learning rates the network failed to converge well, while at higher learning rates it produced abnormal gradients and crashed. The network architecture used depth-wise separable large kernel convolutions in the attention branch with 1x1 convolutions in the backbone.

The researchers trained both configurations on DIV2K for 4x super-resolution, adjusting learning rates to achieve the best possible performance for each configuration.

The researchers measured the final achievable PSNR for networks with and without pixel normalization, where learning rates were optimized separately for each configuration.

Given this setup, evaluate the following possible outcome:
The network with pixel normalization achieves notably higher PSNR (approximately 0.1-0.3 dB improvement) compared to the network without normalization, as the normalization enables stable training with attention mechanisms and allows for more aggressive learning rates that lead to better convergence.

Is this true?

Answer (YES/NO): NO